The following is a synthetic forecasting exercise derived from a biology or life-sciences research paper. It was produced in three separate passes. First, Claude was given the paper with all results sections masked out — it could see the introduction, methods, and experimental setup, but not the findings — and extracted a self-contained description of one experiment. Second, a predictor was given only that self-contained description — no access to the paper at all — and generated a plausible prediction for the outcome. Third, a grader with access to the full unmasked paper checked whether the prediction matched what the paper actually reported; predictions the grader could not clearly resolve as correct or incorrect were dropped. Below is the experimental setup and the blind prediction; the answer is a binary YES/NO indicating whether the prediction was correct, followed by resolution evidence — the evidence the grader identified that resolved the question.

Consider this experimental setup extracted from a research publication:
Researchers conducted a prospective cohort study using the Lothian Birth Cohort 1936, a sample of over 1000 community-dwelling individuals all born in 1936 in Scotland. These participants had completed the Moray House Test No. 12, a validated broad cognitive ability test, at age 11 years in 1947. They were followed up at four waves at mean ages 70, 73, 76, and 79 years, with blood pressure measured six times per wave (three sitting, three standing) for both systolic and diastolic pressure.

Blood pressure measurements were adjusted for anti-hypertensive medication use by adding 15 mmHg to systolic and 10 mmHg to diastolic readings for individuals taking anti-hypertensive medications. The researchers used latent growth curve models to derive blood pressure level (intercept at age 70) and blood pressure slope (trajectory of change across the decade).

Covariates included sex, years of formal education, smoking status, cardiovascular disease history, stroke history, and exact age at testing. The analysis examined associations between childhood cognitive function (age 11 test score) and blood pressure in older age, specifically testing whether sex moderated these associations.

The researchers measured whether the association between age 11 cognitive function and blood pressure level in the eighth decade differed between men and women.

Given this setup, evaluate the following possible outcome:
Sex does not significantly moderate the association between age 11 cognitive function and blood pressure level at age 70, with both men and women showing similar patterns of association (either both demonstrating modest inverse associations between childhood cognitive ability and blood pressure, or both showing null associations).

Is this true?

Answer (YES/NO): NO